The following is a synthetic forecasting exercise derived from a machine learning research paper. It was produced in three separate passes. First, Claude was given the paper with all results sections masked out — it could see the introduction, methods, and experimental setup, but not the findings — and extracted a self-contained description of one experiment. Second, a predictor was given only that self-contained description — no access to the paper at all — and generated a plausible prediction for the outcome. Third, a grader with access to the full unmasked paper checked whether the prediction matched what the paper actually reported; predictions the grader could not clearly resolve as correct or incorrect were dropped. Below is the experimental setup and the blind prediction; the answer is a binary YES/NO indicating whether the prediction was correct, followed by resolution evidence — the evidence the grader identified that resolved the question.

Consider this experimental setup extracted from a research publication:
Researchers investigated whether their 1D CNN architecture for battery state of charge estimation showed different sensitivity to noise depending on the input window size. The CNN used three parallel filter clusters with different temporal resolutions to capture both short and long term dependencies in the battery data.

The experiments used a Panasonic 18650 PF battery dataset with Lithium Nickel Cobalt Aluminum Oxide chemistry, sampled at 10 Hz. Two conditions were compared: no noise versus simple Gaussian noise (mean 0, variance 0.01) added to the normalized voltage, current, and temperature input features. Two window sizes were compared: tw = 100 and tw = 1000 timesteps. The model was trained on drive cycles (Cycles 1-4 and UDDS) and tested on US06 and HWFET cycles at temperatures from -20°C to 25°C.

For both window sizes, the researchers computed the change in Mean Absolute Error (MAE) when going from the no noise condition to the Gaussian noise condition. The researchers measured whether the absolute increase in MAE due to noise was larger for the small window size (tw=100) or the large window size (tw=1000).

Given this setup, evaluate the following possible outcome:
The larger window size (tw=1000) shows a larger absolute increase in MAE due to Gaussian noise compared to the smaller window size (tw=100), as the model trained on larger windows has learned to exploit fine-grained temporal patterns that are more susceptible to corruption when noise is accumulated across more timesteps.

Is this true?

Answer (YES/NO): NO